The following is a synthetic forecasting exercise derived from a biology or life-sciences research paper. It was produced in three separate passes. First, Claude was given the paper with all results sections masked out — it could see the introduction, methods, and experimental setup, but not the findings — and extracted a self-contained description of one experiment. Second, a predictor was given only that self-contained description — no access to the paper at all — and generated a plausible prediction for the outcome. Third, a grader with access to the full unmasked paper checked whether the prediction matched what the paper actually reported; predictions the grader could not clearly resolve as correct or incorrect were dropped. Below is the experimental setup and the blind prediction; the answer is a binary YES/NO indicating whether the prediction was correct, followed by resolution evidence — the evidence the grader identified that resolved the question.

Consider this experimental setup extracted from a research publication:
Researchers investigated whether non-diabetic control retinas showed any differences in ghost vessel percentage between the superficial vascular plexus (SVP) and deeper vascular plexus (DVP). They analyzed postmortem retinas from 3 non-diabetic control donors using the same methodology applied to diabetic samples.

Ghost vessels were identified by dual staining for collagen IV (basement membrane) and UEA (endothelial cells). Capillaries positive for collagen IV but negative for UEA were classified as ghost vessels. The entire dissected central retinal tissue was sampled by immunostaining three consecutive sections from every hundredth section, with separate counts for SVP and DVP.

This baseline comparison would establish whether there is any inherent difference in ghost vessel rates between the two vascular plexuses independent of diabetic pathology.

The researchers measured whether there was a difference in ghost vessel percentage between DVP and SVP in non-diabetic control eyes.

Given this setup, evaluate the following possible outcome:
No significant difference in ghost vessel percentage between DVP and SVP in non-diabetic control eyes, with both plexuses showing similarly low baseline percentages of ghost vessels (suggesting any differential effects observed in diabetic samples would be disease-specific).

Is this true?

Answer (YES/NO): YES